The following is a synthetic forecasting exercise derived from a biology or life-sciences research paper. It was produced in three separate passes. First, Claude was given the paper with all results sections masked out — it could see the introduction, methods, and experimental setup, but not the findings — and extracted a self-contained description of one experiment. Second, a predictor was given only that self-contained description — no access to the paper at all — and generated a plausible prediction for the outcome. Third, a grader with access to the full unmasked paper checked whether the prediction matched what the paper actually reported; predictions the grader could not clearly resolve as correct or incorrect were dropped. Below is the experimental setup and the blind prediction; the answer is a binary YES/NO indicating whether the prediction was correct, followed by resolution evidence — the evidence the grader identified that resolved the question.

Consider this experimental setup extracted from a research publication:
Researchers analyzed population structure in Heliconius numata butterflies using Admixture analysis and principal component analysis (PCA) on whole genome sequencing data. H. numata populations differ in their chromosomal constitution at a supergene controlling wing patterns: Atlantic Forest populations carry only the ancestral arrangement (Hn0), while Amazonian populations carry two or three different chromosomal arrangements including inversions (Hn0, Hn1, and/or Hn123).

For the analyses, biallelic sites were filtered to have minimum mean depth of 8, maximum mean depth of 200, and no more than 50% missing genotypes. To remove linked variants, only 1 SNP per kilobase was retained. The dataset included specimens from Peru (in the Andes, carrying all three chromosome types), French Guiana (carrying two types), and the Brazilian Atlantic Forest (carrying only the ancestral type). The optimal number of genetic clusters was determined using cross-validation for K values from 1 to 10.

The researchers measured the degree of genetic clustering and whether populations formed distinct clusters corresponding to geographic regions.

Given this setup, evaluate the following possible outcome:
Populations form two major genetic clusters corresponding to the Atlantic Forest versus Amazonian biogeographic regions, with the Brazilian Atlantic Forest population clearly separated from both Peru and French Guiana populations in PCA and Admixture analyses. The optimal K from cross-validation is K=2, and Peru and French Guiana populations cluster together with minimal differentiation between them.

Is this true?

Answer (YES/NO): YES